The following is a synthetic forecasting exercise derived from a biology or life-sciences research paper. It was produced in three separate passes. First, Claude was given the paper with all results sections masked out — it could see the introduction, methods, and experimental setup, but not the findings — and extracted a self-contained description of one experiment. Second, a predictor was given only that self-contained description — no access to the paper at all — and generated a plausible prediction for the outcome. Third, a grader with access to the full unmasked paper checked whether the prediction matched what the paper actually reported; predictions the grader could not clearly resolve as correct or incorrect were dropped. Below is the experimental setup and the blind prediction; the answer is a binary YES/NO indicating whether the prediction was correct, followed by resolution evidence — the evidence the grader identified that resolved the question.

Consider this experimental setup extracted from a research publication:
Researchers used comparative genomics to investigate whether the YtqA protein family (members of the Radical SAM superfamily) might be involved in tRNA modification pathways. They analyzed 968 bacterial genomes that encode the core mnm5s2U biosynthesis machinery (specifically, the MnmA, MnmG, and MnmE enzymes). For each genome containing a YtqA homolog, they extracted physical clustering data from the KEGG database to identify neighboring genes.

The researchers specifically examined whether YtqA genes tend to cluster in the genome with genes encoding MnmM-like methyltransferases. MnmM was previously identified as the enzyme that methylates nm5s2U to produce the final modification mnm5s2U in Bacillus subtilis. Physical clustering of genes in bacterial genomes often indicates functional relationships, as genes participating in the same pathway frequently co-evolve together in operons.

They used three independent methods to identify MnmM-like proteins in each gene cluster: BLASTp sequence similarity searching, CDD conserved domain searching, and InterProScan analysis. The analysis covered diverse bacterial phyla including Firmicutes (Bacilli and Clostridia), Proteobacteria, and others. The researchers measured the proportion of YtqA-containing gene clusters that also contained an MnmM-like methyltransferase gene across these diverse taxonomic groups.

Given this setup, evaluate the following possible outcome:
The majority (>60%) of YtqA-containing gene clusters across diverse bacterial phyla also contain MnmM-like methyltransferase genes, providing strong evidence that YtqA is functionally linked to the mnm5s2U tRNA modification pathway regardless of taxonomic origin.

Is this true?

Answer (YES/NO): NO